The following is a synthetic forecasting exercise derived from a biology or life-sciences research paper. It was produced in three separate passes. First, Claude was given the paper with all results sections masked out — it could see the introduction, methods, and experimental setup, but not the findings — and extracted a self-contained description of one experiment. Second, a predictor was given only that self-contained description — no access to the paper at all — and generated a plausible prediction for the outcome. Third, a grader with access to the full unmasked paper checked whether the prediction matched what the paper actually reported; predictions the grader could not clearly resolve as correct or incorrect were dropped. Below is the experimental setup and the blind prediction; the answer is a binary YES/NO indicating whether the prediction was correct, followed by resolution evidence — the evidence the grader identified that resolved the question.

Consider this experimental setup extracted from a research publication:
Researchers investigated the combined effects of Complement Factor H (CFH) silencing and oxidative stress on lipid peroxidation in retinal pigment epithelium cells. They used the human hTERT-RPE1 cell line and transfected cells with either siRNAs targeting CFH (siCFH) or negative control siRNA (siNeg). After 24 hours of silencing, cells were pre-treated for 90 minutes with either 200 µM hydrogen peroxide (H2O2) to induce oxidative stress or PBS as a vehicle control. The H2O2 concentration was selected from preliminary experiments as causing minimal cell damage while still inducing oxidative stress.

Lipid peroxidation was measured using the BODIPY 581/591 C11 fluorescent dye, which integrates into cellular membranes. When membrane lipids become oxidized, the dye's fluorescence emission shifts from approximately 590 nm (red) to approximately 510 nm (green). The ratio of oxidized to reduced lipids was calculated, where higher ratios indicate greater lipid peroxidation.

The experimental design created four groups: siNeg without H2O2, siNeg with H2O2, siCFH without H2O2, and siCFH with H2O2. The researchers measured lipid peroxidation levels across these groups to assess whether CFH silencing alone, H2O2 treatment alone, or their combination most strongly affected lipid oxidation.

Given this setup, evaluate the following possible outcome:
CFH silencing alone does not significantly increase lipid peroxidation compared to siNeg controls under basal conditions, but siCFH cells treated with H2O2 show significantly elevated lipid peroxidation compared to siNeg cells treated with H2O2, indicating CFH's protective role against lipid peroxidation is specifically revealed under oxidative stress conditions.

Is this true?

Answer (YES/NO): YES